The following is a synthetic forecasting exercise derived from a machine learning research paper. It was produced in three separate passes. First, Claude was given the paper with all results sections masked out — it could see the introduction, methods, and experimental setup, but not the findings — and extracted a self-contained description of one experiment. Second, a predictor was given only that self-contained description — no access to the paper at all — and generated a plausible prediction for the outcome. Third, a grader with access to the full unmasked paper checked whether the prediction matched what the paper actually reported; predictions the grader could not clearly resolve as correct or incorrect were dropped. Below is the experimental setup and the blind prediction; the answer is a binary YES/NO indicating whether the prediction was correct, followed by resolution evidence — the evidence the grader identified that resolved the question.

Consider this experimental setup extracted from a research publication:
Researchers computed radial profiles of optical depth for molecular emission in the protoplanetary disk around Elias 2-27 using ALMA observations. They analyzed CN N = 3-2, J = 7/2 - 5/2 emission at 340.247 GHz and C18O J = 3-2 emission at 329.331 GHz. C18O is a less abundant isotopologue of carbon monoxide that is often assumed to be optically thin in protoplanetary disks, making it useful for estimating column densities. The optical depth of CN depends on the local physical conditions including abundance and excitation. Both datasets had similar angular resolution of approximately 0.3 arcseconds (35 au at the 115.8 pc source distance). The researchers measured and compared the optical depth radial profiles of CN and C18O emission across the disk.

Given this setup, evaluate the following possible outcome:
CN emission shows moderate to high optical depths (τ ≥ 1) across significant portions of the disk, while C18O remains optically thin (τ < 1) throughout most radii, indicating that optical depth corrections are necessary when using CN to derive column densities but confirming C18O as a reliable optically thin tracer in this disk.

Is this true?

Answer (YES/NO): NO